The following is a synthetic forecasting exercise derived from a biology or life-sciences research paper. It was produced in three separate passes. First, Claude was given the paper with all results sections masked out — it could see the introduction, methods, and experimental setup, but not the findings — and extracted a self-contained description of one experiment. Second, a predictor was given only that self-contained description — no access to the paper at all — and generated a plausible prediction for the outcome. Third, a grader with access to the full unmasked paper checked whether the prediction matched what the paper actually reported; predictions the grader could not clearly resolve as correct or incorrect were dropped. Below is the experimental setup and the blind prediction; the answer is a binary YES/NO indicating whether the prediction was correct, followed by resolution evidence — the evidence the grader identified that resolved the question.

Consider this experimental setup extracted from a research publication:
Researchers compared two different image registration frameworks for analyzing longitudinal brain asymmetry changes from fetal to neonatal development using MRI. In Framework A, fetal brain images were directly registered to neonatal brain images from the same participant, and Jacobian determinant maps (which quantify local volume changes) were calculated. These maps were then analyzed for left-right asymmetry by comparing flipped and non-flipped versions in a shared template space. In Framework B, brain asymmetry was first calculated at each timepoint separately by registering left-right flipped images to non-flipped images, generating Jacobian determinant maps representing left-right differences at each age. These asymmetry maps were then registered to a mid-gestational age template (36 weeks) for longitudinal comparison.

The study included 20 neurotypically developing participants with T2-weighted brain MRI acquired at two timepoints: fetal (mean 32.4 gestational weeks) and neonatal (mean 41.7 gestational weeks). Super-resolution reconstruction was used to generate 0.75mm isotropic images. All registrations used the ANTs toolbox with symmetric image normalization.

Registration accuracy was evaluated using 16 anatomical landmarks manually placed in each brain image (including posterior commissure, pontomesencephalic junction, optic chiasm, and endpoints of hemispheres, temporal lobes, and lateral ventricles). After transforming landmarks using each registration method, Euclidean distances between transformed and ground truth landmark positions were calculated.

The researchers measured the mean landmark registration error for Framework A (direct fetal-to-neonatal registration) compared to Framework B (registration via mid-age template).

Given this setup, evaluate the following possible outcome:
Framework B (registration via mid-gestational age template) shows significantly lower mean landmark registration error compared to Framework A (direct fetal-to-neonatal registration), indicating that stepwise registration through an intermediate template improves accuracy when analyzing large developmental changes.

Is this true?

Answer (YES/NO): YES